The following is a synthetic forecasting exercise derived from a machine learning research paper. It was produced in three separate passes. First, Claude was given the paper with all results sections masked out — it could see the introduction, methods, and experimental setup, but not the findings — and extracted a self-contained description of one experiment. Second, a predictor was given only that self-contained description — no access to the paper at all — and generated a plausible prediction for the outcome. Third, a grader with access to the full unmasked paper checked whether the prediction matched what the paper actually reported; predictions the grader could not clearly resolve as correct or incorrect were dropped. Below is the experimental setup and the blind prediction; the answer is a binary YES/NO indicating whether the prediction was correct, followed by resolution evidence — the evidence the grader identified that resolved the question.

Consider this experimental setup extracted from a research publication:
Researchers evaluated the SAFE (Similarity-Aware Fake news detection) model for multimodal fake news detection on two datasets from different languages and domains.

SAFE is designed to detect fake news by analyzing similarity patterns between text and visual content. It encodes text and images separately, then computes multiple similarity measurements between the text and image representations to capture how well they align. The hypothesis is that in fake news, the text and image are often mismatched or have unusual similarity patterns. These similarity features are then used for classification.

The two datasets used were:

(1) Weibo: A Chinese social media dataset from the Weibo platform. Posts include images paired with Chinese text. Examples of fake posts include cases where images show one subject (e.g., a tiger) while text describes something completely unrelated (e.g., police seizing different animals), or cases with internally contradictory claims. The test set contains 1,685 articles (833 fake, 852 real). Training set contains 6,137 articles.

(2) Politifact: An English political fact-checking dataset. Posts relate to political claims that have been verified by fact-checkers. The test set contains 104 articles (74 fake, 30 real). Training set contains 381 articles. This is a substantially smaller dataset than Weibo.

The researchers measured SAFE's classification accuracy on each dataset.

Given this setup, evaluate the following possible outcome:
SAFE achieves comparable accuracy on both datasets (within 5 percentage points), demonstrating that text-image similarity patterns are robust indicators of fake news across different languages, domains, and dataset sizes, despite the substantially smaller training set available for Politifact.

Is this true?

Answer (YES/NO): NO